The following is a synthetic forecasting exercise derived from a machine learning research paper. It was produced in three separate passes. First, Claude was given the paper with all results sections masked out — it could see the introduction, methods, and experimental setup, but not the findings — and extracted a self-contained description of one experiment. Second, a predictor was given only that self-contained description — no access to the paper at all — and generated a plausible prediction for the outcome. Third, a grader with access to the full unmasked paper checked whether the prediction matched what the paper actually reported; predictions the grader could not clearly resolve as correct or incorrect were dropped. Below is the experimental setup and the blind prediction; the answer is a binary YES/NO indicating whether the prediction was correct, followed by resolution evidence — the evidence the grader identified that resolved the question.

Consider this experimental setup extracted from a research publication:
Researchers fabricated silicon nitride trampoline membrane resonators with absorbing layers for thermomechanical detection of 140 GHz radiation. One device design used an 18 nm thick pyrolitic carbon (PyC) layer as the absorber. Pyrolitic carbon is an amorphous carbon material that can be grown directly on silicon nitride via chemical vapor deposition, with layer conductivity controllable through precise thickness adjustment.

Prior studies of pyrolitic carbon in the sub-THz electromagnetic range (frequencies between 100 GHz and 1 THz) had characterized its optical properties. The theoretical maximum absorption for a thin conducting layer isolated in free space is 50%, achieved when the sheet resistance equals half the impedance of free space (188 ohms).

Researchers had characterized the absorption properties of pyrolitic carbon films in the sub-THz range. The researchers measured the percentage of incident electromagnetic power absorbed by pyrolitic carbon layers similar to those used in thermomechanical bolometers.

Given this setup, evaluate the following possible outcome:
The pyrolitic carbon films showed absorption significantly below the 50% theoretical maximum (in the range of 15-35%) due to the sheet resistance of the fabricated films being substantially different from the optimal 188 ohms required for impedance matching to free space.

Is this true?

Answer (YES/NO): NO